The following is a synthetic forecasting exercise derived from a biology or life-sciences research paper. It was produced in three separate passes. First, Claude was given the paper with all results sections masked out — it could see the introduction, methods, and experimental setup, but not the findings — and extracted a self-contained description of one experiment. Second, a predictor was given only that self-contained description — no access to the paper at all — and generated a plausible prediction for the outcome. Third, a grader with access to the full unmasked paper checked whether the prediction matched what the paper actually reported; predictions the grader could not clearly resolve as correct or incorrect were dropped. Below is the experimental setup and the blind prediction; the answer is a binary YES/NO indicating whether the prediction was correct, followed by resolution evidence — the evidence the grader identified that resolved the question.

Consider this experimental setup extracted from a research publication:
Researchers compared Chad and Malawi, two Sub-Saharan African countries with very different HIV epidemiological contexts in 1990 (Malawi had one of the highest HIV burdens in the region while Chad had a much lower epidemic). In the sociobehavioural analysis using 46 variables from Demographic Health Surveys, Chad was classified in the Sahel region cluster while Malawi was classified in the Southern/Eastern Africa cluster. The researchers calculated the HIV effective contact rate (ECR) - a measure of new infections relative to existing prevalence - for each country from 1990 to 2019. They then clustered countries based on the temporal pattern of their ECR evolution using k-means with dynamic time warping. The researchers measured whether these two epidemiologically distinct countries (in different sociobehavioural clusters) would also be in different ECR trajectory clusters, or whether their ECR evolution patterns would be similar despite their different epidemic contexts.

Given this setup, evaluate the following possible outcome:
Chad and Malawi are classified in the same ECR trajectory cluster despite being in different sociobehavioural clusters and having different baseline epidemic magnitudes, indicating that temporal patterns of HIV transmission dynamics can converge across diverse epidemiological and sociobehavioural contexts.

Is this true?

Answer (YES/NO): YES